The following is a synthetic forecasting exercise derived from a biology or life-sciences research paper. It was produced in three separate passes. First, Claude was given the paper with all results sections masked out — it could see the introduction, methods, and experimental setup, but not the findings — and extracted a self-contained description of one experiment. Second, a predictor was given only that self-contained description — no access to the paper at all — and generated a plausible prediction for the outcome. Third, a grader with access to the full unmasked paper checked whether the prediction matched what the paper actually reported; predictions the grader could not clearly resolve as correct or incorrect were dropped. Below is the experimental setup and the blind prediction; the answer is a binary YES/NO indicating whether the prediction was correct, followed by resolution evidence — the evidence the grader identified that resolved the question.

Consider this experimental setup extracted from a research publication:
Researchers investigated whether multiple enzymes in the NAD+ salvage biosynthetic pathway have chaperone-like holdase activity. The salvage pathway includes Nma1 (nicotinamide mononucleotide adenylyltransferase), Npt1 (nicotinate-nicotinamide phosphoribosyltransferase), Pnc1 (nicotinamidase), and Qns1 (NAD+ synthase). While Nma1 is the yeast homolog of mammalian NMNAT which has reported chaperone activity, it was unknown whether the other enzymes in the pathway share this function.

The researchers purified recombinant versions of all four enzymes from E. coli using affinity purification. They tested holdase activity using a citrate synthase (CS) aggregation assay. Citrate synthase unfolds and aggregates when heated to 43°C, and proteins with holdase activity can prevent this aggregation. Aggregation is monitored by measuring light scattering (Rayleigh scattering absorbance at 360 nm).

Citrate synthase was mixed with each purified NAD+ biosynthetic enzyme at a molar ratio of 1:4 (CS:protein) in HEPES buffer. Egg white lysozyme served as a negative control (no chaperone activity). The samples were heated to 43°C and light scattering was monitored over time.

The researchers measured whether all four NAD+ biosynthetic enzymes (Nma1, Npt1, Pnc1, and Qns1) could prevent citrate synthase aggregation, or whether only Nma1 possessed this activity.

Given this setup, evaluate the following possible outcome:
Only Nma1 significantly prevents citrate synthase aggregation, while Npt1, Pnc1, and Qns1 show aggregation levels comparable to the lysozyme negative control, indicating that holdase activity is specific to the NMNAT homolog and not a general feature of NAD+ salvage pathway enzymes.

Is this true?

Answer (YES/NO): NO